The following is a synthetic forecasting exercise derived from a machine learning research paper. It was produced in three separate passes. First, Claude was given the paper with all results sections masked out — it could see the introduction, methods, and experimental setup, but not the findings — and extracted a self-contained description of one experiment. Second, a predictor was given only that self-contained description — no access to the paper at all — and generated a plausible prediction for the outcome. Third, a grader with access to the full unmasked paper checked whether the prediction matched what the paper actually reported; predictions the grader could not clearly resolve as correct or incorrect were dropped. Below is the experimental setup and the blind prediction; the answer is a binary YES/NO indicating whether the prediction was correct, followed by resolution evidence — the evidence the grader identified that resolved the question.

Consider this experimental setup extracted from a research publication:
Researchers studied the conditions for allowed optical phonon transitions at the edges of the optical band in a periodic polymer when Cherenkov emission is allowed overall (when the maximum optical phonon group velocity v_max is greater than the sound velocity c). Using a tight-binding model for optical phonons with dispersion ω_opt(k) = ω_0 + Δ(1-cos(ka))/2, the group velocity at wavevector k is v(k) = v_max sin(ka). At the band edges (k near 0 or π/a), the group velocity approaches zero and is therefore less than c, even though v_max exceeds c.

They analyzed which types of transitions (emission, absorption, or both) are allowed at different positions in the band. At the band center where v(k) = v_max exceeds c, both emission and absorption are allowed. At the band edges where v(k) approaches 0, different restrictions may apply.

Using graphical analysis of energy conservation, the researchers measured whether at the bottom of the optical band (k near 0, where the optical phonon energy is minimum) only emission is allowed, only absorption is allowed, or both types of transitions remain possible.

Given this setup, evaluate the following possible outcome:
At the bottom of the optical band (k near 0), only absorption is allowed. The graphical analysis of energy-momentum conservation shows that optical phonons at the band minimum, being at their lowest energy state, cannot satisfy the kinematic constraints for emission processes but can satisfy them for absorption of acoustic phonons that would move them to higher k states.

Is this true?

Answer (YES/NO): YES